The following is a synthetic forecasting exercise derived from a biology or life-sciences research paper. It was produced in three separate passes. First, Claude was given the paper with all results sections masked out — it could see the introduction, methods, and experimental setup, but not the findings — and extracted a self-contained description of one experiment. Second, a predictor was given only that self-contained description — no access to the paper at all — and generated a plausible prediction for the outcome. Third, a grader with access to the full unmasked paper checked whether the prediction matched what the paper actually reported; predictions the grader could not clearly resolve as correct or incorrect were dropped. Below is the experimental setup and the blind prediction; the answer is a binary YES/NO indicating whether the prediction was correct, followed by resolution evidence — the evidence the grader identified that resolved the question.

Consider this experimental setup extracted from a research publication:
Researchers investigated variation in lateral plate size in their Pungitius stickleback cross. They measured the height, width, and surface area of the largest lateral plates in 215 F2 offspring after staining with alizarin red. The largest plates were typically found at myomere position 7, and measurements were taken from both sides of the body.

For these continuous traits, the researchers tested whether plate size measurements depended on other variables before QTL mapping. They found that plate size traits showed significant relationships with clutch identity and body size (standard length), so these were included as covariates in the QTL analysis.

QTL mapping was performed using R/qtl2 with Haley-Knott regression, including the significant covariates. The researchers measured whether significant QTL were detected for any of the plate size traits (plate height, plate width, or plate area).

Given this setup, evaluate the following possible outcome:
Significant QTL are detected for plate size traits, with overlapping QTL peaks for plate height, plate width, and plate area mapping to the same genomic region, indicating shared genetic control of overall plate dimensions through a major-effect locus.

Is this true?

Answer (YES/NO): NO